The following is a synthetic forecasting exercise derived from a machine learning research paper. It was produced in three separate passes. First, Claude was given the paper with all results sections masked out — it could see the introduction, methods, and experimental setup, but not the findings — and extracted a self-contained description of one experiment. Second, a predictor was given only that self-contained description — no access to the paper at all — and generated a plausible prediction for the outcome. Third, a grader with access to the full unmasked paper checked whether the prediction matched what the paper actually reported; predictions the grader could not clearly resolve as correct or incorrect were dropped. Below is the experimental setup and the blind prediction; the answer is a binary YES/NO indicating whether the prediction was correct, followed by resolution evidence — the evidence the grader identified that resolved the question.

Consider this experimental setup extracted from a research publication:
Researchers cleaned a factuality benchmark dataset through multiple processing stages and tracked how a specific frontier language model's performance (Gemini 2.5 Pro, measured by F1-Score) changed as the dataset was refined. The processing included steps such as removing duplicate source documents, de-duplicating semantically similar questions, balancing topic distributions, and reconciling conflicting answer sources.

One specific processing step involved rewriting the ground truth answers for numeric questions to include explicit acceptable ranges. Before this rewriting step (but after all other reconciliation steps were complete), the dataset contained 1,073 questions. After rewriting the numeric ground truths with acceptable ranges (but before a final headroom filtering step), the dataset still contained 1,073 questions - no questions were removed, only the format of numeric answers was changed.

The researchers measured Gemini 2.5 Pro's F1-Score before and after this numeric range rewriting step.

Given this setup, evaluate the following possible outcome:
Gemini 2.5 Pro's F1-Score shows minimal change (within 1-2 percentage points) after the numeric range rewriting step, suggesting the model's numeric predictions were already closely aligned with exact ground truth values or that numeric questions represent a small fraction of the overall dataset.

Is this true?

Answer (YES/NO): NO